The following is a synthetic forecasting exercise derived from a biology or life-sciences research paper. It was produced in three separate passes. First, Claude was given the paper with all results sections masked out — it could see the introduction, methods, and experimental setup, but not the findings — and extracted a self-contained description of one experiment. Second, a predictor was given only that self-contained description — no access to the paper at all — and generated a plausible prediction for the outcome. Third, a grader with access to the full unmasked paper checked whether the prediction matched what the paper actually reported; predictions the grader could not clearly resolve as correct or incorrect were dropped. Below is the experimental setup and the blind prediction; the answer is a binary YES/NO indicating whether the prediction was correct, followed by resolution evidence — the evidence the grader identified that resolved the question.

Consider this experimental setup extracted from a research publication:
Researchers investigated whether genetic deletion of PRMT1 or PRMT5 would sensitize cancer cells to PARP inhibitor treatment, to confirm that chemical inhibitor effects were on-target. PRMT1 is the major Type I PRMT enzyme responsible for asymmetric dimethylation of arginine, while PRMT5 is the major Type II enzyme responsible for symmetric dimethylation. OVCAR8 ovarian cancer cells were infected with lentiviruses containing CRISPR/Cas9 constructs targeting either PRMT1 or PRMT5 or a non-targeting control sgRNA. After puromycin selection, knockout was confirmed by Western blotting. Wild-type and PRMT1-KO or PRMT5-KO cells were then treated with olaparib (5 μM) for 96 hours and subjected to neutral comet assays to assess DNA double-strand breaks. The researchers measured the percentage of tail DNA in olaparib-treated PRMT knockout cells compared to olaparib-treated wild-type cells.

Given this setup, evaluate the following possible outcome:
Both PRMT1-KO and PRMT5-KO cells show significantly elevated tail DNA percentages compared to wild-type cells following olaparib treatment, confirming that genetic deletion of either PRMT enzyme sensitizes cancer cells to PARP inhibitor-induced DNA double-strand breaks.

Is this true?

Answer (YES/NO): YES